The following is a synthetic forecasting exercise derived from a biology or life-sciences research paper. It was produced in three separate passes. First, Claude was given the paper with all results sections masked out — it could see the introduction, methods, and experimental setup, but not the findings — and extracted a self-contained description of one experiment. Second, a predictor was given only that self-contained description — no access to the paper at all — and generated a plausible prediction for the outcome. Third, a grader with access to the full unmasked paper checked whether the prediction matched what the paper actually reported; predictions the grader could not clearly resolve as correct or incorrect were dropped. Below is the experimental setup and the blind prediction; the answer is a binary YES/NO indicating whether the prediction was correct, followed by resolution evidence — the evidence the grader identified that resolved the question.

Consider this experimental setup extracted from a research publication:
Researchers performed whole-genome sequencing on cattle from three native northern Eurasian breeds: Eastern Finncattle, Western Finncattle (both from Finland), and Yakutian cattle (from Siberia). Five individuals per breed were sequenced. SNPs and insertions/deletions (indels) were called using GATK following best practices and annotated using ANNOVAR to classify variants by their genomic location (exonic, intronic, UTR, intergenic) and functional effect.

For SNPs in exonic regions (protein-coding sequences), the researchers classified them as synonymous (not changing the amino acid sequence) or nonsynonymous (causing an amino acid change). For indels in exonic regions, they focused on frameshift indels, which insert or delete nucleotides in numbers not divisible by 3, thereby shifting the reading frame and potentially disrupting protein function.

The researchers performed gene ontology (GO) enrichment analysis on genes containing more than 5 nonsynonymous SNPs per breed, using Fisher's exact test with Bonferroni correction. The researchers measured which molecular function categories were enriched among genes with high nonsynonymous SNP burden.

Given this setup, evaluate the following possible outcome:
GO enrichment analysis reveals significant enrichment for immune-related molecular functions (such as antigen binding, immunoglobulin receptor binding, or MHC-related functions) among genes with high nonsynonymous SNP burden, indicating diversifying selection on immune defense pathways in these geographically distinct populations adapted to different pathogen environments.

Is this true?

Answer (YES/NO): NO